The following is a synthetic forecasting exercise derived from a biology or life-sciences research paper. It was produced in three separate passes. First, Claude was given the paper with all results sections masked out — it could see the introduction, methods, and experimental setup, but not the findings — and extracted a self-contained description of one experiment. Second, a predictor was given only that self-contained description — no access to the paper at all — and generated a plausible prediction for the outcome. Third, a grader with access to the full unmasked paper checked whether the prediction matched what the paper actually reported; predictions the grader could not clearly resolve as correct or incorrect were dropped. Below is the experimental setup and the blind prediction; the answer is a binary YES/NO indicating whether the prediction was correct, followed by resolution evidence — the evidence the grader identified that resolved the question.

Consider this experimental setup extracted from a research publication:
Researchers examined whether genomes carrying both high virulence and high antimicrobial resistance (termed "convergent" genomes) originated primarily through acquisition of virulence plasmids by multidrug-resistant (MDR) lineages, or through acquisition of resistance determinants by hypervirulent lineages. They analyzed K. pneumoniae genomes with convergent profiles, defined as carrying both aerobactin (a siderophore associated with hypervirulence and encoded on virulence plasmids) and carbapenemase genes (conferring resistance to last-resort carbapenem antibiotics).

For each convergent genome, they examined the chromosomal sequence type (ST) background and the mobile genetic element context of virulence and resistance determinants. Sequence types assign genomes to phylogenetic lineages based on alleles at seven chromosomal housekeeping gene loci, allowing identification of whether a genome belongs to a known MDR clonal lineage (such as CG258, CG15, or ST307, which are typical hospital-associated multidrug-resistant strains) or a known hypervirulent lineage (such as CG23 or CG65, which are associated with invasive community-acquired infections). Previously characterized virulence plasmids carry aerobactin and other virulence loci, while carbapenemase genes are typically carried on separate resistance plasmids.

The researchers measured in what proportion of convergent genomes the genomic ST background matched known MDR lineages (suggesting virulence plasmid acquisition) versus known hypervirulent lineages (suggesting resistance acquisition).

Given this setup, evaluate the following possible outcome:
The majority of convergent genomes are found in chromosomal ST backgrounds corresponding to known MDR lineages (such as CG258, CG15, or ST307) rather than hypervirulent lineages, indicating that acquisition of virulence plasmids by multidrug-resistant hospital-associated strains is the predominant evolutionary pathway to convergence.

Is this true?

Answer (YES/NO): YES